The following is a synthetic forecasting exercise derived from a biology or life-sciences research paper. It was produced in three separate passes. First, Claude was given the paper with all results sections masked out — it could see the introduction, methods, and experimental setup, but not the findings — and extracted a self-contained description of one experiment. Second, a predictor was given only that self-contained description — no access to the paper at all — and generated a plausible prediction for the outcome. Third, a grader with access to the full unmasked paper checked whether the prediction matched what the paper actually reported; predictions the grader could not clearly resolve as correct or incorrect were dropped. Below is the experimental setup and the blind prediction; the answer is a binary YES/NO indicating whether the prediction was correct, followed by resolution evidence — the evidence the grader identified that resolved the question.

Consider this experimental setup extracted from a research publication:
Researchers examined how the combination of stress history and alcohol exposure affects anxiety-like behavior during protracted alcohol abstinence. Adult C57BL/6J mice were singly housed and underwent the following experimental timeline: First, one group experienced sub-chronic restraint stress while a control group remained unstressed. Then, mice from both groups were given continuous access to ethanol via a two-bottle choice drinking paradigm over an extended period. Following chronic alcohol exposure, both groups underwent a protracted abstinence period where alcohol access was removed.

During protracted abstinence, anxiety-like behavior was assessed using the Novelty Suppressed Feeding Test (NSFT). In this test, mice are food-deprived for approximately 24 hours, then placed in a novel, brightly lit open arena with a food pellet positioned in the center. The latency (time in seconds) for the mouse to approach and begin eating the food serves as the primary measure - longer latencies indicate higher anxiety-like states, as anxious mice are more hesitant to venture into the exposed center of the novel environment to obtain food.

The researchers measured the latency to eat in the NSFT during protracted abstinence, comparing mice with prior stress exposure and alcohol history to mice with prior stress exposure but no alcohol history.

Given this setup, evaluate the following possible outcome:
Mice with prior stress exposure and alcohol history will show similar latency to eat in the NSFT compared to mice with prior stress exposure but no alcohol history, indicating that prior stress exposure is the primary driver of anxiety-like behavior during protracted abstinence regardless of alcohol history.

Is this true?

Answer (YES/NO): NO